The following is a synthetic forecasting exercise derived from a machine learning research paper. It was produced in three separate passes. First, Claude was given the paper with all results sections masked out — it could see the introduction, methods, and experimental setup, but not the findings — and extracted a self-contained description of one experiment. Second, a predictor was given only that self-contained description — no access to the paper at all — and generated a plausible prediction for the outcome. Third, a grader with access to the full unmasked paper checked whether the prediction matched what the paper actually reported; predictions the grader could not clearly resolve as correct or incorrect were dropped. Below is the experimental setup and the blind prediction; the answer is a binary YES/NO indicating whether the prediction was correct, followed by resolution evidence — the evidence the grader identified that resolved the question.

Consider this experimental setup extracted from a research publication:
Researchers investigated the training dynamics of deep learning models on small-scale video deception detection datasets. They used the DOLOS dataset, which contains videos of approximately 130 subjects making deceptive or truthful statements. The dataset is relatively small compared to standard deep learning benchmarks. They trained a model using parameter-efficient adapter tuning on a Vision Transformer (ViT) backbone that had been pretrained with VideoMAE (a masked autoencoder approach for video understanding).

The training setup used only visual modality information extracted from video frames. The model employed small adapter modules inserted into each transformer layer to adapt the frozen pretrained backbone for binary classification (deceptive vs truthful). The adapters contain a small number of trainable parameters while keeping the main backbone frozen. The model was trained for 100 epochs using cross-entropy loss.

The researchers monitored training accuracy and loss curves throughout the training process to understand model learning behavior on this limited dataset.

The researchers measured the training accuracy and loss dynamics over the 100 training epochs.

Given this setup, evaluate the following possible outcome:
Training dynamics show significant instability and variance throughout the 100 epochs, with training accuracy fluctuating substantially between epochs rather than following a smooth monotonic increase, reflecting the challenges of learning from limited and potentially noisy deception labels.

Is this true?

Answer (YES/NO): NO